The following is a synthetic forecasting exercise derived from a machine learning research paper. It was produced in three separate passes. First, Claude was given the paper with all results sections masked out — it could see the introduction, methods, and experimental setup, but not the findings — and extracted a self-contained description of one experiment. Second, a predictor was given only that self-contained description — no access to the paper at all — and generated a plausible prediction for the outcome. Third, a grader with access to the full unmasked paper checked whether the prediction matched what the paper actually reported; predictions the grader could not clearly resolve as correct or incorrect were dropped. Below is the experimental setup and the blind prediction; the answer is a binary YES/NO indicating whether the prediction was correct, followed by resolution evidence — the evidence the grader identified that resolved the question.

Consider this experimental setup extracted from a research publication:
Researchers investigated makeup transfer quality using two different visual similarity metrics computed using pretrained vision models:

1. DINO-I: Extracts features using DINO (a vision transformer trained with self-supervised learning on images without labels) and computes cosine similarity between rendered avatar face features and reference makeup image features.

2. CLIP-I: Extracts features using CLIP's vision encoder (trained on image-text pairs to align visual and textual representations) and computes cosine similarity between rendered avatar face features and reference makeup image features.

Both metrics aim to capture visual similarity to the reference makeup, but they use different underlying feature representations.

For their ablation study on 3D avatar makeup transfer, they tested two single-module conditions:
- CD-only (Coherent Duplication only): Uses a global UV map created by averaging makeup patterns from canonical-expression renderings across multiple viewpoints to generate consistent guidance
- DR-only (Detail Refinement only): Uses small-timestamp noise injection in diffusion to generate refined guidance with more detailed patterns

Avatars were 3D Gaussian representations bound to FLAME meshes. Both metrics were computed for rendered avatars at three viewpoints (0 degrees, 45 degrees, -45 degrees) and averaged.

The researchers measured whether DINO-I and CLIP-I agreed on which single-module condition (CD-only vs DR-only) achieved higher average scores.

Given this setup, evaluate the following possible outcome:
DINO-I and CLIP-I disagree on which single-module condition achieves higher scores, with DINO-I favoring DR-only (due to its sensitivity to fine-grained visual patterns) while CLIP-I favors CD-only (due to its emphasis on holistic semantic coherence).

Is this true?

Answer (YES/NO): NO